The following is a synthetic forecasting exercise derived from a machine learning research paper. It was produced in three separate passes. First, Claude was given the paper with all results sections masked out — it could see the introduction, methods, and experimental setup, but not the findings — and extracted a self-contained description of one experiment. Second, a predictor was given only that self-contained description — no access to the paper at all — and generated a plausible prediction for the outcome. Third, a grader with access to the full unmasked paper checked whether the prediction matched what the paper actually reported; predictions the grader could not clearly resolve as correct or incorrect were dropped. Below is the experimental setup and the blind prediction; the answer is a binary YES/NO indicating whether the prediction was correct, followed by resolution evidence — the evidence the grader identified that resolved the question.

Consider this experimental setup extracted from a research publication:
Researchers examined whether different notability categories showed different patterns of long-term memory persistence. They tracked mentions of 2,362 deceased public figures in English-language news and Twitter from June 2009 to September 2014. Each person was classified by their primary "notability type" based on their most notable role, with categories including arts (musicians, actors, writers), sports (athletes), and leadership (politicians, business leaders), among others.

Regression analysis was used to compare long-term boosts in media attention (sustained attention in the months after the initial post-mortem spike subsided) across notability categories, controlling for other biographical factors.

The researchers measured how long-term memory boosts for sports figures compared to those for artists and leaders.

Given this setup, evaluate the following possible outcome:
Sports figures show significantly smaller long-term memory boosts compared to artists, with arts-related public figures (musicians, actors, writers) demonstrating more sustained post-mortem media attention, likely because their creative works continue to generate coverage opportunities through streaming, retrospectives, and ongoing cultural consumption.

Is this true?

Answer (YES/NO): NO